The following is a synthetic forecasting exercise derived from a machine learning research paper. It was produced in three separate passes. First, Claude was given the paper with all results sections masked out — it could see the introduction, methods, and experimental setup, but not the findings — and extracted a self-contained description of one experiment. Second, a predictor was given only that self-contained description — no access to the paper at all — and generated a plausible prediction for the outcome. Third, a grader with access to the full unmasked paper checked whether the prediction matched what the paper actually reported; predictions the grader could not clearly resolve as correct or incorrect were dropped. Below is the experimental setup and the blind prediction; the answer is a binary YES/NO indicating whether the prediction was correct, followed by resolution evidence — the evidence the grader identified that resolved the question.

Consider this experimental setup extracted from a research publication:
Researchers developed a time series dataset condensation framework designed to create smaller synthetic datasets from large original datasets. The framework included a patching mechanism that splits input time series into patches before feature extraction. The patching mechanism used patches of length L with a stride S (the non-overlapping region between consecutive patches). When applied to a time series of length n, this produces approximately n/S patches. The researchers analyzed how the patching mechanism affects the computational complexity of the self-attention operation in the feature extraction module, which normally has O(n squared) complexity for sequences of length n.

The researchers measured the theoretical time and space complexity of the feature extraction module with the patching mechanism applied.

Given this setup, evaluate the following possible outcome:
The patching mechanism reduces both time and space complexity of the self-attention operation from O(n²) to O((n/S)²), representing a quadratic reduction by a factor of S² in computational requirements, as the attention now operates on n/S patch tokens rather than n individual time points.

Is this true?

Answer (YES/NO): YES